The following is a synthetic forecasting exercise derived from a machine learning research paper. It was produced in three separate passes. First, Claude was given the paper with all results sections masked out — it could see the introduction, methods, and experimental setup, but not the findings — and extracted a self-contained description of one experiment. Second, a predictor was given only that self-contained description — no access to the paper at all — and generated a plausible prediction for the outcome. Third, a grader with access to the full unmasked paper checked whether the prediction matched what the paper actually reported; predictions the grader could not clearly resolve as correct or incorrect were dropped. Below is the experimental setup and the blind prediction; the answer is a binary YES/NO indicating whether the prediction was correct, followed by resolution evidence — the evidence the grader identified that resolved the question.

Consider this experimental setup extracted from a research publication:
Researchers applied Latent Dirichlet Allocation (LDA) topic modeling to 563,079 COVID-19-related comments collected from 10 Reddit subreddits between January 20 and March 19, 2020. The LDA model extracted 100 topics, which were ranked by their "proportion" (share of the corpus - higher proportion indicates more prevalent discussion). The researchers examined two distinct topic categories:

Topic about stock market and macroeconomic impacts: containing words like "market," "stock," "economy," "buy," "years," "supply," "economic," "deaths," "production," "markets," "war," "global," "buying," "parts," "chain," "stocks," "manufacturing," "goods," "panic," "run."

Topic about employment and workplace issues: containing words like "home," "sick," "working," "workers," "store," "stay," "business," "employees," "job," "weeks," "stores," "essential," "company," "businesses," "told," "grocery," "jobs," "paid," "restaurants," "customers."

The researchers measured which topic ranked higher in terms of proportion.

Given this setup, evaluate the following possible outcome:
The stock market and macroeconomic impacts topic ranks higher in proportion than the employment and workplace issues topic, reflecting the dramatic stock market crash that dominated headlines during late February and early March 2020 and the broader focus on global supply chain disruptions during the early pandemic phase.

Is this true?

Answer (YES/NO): NO